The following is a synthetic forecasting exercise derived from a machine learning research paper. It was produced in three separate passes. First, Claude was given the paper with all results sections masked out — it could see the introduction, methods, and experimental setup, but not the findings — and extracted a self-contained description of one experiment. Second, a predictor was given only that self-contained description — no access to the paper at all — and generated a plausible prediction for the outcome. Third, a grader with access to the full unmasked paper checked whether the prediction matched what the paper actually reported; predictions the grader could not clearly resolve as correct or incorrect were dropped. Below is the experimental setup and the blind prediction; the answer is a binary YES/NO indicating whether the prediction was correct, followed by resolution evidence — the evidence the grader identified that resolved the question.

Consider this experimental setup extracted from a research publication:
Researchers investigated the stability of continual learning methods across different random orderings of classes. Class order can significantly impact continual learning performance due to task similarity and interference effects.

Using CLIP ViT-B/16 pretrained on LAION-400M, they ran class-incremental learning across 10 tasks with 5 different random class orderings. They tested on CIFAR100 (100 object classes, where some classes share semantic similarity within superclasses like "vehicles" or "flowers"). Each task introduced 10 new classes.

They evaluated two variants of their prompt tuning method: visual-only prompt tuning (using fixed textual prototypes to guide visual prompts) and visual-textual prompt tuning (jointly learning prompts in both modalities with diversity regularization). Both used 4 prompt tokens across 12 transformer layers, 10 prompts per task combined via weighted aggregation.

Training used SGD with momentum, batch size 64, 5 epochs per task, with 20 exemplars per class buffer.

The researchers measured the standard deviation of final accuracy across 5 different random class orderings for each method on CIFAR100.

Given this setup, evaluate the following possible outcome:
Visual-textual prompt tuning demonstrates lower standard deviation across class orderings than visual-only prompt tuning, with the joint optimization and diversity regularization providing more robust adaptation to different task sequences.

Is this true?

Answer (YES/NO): YES